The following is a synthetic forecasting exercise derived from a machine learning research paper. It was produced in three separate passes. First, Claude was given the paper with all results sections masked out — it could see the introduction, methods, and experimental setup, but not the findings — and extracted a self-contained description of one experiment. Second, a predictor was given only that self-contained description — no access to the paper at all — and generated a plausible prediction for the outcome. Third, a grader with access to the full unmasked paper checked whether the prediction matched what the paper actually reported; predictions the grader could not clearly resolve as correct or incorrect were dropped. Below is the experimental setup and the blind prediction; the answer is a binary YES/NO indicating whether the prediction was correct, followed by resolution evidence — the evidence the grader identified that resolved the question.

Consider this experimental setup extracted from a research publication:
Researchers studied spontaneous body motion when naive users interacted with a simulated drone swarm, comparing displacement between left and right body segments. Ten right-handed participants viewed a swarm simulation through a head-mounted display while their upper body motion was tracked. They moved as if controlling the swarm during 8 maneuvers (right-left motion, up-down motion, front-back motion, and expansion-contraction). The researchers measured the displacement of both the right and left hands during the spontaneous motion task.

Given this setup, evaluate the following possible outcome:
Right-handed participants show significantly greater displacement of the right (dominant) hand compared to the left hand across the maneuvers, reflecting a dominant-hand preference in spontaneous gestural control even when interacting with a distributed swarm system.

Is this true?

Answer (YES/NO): YES